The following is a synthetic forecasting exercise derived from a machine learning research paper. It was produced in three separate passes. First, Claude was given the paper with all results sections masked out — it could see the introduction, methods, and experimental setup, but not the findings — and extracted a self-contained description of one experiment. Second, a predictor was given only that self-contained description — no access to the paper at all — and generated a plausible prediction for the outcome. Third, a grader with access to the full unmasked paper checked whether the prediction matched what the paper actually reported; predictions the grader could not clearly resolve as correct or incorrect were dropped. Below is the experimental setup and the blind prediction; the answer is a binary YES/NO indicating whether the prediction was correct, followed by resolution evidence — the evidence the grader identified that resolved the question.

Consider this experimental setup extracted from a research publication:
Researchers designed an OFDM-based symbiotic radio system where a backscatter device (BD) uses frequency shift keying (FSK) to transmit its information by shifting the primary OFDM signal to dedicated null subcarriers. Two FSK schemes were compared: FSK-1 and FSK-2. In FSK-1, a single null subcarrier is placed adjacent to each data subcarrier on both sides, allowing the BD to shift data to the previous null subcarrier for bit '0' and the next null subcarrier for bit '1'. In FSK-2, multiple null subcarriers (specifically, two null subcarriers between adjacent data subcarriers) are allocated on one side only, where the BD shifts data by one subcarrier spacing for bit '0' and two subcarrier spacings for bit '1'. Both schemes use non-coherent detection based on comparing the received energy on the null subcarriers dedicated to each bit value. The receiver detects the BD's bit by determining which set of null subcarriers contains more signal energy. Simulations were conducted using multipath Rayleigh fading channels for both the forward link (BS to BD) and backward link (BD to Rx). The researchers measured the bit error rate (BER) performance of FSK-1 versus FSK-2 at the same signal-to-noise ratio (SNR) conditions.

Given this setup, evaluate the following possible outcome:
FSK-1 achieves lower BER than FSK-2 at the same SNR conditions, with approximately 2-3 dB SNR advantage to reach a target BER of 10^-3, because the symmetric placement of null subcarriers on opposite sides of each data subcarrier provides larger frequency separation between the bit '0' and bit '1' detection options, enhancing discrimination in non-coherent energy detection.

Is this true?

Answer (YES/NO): NO